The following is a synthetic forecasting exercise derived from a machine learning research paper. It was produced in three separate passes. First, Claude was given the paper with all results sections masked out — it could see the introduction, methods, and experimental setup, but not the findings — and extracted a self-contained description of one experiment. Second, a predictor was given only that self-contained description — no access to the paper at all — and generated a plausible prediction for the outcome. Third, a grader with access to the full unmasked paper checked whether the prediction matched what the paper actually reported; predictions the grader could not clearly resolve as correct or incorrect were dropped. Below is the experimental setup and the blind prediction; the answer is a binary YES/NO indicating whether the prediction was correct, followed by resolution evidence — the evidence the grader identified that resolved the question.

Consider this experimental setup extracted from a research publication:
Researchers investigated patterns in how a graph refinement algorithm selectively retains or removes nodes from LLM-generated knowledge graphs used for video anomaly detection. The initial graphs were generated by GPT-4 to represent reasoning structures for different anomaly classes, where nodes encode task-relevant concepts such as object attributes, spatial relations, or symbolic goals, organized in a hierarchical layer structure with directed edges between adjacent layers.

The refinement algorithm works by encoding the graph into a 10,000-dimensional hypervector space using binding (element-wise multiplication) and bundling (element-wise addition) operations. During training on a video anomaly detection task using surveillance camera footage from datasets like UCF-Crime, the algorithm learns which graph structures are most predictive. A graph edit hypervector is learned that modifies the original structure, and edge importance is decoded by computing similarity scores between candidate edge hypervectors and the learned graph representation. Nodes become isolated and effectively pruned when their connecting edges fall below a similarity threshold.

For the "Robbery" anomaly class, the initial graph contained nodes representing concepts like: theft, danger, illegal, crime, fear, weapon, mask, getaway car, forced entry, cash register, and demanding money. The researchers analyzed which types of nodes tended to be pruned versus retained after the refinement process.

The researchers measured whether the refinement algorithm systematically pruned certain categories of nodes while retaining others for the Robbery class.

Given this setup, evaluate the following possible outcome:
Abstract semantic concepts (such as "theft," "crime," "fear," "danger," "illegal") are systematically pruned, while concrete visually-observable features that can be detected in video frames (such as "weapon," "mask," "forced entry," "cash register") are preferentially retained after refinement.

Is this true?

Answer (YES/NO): YES